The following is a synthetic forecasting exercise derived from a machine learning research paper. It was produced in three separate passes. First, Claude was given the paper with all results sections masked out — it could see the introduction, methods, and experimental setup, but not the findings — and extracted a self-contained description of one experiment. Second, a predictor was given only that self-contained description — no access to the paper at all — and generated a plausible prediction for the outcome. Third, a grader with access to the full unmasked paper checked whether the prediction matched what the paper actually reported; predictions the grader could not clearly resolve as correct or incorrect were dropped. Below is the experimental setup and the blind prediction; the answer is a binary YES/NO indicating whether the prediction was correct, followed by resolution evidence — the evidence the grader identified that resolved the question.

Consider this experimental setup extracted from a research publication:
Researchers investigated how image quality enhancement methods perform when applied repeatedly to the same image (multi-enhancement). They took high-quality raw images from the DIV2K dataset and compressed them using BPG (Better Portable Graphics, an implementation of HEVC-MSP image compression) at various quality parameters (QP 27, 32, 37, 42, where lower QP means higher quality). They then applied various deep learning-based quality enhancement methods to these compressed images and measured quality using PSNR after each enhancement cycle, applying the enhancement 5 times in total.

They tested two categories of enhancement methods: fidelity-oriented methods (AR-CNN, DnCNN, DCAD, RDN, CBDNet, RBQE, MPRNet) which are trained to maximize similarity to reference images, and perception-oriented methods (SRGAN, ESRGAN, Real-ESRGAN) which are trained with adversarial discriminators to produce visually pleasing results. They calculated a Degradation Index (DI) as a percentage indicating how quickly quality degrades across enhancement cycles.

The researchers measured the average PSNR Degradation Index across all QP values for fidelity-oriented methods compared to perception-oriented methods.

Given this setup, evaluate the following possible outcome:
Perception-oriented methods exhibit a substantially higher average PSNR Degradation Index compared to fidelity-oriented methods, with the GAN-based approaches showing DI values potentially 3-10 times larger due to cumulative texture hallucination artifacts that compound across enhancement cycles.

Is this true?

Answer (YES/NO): NO